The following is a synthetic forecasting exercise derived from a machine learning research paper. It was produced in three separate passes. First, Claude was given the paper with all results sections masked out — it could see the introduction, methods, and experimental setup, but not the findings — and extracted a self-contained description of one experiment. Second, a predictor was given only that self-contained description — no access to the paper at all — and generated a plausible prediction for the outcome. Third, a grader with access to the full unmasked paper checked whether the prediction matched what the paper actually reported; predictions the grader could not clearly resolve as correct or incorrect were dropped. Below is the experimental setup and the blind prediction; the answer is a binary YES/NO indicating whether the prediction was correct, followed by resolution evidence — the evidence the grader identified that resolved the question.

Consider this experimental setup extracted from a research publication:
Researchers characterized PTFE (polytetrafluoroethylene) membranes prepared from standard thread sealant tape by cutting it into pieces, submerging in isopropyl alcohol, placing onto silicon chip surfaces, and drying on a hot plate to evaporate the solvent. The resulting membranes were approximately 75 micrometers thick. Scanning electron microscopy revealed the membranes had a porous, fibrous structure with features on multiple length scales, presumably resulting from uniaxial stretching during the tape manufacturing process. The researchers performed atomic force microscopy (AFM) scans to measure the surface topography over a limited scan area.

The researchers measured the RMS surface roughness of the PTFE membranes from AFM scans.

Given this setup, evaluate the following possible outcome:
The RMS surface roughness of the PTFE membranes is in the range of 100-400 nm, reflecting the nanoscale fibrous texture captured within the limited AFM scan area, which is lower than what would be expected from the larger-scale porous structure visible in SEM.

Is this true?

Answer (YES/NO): NO